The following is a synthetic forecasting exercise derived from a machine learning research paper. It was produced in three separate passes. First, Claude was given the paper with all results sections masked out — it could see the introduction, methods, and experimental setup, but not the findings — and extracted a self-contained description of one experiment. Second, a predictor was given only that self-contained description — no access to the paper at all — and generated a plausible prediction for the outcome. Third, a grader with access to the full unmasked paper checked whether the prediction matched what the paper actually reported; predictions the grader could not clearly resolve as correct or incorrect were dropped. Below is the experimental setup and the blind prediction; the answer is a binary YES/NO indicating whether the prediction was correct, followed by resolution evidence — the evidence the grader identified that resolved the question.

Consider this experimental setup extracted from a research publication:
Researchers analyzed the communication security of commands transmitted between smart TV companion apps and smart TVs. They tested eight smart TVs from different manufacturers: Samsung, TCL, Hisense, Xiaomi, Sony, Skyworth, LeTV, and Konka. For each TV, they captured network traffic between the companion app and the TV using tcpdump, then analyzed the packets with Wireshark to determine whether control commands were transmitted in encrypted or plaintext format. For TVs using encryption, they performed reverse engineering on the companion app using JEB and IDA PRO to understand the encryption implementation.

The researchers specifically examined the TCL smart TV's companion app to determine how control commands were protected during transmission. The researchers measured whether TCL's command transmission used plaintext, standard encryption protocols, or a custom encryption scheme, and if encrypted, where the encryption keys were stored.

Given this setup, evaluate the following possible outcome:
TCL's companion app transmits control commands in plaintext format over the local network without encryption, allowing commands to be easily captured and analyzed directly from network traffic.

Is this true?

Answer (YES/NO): NO